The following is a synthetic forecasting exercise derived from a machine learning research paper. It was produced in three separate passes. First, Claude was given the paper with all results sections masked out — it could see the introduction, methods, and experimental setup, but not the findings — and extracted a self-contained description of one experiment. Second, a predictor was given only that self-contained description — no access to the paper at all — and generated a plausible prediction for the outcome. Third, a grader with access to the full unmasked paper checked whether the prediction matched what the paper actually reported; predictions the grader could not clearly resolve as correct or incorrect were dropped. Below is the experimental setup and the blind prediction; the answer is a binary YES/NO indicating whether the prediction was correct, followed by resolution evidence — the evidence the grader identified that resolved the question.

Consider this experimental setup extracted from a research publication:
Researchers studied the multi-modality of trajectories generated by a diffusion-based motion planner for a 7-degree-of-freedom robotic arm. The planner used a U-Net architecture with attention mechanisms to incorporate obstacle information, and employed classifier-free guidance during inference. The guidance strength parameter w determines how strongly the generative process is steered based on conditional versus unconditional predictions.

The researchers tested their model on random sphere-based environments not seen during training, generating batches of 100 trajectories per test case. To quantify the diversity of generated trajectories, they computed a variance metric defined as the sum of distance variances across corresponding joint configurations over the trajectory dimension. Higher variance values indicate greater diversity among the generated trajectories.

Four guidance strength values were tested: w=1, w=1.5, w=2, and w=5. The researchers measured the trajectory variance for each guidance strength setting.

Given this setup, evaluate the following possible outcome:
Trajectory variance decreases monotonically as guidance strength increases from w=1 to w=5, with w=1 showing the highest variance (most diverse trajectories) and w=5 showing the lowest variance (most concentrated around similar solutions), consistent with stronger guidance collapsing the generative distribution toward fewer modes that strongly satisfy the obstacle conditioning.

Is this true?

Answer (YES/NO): NO